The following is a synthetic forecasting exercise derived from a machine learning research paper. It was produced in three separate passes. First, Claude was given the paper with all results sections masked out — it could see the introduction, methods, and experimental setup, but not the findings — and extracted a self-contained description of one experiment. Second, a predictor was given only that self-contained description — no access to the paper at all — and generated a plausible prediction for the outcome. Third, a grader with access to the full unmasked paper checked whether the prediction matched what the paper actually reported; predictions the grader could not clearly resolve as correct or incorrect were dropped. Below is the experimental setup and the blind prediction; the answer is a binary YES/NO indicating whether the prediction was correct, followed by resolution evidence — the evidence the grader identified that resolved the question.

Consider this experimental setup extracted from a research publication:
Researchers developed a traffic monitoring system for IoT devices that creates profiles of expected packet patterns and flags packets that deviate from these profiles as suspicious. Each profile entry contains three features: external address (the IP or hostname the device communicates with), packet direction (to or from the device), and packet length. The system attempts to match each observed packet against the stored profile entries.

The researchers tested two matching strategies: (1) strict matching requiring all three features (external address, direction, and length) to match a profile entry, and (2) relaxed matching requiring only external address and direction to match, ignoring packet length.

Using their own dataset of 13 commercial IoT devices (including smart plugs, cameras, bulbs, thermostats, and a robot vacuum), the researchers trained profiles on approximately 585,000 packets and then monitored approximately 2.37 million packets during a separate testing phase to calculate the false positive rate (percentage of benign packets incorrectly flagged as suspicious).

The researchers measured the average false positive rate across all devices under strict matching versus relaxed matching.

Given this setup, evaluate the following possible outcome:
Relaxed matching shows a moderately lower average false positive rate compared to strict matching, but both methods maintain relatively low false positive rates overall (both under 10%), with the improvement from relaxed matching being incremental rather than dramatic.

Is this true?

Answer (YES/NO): NO